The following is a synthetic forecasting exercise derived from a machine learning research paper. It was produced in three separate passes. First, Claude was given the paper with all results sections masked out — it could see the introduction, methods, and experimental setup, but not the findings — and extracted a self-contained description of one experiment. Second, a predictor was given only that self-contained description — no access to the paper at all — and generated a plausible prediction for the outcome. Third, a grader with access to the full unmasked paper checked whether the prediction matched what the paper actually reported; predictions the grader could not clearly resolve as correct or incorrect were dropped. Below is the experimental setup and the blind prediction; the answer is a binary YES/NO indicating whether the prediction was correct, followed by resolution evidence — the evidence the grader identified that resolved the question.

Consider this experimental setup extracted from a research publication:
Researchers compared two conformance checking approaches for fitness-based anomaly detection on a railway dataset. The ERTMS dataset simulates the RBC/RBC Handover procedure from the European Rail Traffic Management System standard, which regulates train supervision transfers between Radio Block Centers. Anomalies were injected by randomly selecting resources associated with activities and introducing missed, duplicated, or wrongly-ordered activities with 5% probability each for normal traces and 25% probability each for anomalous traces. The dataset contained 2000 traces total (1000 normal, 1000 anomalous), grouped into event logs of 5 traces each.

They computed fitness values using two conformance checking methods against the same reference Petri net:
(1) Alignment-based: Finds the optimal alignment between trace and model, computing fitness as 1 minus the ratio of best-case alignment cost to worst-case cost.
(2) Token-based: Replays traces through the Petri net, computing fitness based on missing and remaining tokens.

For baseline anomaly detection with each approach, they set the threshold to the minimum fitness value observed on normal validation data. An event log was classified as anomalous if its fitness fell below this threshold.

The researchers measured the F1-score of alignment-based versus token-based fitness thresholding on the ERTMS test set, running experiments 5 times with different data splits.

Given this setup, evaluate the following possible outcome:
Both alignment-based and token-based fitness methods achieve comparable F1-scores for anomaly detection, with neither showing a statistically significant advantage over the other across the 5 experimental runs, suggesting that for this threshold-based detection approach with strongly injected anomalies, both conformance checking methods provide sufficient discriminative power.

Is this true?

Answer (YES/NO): YES